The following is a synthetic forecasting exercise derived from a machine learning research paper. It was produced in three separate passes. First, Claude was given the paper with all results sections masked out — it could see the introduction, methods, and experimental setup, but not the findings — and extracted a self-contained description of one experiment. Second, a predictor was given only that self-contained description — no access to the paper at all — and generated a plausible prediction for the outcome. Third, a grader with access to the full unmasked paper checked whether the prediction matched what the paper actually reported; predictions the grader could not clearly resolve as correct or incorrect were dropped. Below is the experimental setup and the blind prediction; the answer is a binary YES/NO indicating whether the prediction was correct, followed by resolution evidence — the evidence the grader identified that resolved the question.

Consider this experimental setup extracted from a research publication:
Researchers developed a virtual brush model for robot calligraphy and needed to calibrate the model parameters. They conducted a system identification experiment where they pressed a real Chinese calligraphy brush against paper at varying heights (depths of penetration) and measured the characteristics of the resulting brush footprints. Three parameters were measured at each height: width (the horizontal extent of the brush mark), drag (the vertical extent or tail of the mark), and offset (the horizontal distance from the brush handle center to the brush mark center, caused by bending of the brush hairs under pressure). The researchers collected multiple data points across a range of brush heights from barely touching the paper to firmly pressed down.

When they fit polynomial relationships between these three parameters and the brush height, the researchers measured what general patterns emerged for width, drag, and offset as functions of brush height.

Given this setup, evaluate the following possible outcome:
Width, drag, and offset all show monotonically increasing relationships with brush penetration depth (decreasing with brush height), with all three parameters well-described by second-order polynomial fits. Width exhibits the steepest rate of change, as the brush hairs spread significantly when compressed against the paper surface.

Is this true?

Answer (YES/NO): NO